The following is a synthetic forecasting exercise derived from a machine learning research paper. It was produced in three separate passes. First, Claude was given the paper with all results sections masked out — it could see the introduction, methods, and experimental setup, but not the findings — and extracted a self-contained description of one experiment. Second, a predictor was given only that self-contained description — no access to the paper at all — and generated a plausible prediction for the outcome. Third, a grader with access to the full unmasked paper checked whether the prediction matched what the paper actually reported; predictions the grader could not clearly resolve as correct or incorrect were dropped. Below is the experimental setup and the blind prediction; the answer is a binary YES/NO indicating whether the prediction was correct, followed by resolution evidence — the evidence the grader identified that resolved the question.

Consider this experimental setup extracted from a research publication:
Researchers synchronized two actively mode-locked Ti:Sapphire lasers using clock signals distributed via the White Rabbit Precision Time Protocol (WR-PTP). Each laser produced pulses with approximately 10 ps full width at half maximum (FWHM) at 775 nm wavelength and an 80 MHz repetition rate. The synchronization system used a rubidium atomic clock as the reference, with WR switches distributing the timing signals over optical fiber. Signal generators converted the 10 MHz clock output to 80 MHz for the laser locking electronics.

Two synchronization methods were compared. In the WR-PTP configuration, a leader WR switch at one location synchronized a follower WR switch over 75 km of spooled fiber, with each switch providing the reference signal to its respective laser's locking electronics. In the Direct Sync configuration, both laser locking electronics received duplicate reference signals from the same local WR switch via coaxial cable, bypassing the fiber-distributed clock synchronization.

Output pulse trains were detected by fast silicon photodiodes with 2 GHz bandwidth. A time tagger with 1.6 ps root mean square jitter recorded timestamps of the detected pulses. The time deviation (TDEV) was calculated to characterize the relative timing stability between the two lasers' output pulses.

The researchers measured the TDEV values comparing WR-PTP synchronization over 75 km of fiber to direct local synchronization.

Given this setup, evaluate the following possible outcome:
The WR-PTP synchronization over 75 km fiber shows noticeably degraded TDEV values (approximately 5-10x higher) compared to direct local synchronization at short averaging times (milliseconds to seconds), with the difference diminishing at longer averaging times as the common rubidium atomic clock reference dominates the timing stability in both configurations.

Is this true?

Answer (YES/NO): NO